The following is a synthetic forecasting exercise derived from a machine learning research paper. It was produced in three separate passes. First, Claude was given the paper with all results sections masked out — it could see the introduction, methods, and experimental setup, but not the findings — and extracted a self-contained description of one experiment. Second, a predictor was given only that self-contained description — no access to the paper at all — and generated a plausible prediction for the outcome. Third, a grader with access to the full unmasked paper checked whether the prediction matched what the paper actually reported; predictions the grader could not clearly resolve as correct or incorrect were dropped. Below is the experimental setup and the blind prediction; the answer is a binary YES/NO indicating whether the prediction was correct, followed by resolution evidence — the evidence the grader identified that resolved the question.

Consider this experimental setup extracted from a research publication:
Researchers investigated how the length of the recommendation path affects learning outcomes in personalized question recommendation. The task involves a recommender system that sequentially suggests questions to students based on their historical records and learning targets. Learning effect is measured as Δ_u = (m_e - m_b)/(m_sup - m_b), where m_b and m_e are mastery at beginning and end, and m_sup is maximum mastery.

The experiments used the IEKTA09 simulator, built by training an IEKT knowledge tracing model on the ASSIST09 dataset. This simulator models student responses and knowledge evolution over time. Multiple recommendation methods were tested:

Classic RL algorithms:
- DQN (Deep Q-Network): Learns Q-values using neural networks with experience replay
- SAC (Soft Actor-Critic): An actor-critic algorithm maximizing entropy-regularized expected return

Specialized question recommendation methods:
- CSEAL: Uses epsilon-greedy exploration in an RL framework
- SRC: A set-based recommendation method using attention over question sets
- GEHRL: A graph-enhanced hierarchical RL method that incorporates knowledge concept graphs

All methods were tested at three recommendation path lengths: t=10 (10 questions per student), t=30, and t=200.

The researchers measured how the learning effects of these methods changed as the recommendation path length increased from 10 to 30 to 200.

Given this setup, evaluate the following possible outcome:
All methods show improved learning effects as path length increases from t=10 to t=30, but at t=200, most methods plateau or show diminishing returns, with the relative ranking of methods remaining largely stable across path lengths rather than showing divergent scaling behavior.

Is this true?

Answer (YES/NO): NO